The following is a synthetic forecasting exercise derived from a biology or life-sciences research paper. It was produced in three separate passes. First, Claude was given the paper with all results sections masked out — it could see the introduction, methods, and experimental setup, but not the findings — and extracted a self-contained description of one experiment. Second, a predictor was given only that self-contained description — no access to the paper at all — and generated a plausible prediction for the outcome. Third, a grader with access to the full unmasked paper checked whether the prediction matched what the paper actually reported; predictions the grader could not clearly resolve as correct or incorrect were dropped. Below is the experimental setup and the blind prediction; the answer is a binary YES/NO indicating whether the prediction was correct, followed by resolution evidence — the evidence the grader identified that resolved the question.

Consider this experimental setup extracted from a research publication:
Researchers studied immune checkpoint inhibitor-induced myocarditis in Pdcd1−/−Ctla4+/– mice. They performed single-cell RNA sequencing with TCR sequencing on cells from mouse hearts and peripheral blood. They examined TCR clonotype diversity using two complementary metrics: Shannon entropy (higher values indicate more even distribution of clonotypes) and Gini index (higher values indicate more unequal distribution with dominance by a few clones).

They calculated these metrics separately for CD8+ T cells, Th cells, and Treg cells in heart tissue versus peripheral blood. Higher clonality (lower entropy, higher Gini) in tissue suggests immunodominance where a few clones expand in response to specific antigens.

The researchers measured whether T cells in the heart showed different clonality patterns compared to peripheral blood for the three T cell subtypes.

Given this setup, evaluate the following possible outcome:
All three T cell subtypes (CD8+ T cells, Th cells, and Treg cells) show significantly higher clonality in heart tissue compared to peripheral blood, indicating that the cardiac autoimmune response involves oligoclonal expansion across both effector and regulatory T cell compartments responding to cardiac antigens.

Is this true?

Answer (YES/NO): YES